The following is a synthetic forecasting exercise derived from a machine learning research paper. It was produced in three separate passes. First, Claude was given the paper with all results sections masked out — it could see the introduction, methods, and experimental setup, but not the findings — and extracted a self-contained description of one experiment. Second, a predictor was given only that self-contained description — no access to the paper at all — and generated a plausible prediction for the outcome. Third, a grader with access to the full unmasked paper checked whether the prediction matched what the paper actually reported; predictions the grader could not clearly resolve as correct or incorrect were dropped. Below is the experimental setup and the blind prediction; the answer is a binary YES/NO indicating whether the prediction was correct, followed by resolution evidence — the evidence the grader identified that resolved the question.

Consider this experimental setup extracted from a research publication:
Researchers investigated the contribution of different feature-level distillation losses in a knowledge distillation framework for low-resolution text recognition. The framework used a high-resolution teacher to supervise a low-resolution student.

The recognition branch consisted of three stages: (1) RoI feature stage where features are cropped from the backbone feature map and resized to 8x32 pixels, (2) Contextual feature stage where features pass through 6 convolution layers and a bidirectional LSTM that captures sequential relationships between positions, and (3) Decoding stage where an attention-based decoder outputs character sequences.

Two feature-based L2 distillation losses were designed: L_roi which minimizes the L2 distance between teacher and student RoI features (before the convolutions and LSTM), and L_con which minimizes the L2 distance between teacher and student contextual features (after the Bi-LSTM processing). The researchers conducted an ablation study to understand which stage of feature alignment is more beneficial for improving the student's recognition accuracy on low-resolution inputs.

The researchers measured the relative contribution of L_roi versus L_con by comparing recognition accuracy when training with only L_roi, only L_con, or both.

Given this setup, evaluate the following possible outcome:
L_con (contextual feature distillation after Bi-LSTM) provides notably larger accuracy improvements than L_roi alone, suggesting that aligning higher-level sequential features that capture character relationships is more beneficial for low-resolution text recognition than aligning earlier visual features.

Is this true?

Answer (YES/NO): YES